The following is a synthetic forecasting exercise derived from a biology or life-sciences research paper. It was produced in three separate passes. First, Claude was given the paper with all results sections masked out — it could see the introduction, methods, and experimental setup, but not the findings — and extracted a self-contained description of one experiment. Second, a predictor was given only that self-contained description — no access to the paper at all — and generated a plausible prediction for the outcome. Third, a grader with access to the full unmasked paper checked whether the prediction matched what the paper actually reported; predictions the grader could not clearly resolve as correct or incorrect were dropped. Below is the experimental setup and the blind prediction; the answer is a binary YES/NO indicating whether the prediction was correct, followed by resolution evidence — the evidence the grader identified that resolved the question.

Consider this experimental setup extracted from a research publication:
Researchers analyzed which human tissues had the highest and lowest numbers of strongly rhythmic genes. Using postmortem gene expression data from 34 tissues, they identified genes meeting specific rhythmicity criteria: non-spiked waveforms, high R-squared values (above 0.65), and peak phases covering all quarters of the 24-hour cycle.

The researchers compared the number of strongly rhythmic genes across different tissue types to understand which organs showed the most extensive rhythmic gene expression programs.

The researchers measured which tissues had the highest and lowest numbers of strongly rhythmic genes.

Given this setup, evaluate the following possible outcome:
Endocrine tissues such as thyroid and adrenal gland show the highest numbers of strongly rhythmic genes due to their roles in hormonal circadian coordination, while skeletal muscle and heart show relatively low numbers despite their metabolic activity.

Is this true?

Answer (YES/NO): NO